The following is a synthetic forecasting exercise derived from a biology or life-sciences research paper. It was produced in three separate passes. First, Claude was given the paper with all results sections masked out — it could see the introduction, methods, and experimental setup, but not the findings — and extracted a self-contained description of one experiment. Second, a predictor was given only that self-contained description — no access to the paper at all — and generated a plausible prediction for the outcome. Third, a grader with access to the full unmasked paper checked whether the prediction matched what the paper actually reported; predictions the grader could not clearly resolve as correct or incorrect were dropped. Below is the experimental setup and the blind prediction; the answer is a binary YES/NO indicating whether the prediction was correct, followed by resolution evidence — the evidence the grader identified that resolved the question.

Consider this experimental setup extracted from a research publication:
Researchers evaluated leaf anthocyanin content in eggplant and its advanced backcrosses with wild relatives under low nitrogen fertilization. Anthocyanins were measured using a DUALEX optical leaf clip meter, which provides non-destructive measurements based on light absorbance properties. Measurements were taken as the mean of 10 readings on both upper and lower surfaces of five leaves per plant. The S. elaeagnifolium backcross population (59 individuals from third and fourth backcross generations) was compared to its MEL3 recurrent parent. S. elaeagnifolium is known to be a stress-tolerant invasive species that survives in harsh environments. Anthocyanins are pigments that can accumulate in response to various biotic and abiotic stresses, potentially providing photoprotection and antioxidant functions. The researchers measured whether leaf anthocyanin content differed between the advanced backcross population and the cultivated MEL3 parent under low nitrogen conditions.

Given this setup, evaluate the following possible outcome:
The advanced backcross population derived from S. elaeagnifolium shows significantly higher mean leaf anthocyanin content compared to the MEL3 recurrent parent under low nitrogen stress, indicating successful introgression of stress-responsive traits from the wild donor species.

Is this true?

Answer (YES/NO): NO